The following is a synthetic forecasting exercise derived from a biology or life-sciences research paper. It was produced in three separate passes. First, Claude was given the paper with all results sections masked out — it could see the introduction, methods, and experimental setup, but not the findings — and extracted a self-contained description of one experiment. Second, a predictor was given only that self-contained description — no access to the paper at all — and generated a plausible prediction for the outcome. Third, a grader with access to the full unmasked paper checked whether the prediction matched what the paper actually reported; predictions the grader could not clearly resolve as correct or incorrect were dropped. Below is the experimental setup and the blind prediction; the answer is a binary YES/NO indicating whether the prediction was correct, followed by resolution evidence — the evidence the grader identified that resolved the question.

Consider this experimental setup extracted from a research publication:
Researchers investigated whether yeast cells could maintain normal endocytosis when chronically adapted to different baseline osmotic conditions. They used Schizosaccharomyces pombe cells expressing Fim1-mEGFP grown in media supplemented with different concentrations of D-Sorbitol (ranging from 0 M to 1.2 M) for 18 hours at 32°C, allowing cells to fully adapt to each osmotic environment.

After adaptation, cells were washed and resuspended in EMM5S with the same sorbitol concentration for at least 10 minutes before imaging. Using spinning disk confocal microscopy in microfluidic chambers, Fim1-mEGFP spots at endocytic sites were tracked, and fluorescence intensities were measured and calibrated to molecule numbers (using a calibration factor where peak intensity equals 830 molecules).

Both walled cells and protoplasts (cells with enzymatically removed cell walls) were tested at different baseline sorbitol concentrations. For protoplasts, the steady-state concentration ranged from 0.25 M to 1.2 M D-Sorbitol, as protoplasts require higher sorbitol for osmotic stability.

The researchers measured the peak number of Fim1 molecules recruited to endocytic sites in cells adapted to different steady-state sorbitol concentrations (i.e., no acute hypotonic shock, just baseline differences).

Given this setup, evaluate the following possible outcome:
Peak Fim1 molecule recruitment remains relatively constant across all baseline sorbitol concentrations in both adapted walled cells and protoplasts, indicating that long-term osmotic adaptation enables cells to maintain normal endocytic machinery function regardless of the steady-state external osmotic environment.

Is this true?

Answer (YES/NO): NO